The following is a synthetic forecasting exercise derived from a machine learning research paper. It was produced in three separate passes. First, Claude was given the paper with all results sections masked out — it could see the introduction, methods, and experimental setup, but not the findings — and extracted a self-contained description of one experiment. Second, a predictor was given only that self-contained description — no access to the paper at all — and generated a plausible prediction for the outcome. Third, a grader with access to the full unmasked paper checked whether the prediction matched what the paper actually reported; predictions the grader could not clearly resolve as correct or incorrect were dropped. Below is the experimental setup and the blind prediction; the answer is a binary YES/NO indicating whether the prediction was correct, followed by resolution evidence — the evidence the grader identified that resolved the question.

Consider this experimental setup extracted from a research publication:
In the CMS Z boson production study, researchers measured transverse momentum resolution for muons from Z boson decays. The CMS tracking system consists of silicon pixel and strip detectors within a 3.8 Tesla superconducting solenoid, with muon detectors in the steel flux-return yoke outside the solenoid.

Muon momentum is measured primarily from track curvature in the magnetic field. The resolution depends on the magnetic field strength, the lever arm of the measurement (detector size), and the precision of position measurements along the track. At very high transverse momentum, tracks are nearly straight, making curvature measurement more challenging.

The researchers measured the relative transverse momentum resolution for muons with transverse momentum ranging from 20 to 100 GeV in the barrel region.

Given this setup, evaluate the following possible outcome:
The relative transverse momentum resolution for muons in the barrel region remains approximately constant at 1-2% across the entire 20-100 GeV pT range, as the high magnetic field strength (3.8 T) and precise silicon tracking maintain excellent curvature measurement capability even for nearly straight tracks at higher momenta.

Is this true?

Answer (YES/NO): YES